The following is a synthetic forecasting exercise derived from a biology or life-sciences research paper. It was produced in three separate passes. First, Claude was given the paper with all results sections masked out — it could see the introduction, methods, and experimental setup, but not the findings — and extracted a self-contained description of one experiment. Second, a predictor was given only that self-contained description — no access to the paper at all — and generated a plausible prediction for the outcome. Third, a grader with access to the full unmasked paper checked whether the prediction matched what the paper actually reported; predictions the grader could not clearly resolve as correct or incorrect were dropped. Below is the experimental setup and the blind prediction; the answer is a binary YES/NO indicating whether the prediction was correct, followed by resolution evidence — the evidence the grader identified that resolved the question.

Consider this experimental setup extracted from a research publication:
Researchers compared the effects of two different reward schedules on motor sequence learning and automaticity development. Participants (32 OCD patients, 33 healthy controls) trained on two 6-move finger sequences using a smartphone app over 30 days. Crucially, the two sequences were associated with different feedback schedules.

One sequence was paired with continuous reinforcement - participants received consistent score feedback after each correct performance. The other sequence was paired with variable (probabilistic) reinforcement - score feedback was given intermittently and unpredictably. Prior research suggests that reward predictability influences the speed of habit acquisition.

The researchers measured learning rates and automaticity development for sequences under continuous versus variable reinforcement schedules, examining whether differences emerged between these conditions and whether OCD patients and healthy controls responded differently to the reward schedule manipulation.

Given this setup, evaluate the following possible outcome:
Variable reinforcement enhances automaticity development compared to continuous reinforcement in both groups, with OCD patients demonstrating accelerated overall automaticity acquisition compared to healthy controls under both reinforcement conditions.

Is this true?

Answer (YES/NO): NO